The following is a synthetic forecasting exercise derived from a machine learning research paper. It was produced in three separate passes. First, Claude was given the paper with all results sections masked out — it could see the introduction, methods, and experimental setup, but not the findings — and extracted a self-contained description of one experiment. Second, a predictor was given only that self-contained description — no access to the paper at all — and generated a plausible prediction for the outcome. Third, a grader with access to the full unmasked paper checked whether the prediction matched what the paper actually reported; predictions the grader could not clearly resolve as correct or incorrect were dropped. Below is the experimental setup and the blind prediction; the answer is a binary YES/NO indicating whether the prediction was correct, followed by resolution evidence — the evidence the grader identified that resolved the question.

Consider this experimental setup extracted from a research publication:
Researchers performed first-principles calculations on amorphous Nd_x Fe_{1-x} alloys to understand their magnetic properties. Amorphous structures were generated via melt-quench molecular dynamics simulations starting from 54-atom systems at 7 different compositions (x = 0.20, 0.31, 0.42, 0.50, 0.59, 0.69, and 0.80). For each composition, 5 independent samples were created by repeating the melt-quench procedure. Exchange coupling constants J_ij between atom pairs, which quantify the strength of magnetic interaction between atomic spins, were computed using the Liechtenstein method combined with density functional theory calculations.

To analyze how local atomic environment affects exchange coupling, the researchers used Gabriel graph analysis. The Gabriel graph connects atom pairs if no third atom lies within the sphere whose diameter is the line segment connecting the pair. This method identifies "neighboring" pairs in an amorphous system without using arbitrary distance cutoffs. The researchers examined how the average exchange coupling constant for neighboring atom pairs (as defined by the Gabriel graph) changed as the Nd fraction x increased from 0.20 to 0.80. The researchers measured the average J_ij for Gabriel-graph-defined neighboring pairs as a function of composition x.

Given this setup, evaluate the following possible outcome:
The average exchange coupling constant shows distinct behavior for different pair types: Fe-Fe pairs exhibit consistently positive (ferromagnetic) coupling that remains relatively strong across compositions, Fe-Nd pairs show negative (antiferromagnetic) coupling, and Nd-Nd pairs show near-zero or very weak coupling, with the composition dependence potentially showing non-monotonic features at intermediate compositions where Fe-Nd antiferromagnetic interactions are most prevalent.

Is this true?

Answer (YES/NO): NO